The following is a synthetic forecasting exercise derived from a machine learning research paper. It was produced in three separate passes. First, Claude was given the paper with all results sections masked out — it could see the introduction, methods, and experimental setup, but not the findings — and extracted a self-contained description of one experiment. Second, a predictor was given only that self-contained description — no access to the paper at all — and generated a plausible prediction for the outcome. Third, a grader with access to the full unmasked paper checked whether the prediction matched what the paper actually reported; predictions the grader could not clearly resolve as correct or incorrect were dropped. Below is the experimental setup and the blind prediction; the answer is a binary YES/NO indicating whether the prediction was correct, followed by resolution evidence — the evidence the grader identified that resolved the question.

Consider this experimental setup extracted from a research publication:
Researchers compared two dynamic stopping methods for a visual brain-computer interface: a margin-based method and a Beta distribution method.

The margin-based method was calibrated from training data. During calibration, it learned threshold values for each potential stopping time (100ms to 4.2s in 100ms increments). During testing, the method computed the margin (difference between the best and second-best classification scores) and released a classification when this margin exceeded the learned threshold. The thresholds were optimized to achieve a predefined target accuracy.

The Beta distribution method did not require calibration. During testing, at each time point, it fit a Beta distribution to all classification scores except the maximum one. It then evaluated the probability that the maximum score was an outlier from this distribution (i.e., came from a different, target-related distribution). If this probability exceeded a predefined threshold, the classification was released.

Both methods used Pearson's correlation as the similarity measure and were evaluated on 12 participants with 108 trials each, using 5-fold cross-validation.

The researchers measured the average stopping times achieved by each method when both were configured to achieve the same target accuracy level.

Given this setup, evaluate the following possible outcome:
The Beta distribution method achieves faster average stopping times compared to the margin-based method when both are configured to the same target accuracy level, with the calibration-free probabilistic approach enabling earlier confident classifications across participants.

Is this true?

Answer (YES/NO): NO